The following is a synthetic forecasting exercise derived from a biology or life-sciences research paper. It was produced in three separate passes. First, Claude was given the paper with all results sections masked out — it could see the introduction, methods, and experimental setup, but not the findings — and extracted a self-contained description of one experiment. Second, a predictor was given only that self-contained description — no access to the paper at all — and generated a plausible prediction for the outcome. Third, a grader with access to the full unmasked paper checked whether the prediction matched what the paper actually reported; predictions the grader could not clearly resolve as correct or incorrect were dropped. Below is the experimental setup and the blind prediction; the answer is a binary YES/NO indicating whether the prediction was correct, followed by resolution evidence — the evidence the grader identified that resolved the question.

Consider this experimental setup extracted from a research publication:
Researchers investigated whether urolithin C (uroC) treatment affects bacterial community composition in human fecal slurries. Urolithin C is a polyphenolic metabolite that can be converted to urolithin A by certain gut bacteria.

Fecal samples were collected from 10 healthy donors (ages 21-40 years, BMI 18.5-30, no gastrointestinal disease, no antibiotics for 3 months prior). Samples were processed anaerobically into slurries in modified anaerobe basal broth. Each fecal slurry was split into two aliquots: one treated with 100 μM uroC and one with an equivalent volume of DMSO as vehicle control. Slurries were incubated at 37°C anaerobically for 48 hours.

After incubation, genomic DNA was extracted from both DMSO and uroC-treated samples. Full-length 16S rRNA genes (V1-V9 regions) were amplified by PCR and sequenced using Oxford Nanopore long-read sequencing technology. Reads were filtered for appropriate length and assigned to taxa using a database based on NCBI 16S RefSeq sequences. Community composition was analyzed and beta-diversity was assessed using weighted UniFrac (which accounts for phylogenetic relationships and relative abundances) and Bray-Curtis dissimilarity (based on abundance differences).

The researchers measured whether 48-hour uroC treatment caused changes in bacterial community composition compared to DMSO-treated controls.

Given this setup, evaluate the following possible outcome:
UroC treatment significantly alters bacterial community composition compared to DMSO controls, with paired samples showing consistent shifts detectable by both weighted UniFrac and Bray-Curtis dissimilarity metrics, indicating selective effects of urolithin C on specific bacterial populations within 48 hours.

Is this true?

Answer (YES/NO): NO